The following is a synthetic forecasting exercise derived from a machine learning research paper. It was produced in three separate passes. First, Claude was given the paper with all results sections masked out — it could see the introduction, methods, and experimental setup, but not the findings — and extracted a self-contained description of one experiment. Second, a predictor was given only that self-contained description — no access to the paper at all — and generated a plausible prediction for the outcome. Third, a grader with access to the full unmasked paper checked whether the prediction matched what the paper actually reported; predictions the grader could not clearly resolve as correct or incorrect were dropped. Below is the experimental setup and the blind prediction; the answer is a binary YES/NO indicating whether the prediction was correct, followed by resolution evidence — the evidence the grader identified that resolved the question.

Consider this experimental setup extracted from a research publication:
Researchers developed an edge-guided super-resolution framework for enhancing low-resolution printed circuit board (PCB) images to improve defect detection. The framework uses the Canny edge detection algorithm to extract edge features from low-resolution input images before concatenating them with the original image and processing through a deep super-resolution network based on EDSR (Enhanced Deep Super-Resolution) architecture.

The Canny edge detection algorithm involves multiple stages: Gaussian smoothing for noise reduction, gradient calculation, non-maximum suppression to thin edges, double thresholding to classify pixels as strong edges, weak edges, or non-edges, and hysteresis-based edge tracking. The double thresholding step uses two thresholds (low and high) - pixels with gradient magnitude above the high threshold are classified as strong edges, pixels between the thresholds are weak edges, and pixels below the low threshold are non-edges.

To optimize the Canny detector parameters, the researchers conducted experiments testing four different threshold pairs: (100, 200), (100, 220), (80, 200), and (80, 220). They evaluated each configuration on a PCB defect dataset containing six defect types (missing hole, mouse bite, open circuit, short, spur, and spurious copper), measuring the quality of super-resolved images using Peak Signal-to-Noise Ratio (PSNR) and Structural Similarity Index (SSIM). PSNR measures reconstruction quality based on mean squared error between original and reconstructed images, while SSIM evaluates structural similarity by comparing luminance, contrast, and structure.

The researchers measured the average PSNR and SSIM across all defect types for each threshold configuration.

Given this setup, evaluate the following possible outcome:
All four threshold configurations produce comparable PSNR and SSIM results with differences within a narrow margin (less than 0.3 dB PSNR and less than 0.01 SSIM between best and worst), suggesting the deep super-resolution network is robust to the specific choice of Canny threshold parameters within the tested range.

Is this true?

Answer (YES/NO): YES